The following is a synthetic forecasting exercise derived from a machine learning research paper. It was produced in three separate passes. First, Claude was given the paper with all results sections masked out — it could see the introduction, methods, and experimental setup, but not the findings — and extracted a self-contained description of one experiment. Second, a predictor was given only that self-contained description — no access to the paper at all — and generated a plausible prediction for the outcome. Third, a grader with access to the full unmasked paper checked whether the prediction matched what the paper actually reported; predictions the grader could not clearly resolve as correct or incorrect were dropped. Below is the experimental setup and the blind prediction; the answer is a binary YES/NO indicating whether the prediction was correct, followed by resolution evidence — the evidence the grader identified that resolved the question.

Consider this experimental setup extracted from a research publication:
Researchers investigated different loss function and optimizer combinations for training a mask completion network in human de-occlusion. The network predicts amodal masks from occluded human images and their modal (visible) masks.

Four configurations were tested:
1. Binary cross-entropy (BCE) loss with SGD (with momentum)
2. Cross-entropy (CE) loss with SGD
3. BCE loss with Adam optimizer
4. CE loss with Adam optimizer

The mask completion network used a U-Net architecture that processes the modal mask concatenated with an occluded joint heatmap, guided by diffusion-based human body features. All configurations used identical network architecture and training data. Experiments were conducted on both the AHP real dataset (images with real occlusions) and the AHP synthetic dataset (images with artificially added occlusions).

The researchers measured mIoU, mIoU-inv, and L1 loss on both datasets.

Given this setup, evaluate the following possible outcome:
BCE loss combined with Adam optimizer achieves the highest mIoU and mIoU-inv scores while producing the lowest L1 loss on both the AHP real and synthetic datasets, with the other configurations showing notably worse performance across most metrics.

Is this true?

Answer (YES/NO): NO